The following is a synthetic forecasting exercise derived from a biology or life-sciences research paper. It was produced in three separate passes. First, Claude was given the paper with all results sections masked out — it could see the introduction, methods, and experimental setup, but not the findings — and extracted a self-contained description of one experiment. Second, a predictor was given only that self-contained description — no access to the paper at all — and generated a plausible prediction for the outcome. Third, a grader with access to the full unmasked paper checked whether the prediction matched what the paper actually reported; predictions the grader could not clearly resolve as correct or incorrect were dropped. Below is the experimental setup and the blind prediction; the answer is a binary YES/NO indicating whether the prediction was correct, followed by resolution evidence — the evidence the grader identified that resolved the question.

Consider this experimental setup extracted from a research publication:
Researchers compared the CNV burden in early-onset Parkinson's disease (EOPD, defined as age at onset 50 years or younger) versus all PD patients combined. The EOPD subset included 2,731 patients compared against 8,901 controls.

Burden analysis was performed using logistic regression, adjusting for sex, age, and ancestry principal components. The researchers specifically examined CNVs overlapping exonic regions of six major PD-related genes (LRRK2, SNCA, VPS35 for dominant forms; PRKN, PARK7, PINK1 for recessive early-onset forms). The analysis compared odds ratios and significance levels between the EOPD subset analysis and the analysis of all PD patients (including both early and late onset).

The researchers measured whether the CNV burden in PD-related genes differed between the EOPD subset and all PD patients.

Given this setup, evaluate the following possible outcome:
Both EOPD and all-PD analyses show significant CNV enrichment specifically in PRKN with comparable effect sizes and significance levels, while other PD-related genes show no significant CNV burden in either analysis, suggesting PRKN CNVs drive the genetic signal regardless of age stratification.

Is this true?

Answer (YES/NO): NO